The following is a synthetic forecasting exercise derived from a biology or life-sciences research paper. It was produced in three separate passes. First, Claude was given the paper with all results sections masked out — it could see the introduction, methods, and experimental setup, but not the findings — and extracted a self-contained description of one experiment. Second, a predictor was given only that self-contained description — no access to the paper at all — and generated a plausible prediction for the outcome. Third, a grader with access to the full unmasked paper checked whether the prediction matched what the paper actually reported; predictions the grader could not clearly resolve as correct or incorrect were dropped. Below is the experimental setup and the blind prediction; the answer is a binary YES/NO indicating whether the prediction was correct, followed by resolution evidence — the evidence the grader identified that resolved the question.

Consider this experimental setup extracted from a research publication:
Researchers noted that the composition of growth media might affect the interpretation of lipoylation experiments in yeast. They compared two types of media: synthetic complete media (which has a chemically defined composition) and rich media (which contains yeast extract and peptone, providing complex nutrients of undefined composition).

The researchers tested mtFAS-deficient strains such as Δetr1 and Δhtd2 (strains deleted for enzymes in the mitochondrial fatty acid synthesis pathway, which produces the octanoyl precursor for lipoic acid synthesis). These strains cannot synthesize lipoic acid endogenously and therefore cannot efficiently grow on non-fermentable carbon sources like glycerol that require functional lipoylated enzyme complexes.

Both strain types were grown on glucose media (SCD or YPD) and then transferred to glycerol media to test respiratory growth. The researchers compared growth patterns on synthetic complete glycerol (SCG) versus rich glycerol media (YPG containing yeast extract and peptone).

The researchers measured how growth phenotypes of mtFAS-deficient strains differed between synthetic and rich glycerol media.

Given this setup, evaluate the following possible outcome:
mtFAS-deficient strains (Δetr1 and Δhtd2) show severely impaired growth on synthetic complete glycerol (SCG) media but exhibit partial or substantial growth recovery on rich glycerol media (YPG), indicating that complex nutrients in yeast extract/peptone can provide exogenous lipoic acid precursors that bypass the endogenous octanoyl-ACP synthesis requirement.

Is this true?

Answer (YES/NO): NO